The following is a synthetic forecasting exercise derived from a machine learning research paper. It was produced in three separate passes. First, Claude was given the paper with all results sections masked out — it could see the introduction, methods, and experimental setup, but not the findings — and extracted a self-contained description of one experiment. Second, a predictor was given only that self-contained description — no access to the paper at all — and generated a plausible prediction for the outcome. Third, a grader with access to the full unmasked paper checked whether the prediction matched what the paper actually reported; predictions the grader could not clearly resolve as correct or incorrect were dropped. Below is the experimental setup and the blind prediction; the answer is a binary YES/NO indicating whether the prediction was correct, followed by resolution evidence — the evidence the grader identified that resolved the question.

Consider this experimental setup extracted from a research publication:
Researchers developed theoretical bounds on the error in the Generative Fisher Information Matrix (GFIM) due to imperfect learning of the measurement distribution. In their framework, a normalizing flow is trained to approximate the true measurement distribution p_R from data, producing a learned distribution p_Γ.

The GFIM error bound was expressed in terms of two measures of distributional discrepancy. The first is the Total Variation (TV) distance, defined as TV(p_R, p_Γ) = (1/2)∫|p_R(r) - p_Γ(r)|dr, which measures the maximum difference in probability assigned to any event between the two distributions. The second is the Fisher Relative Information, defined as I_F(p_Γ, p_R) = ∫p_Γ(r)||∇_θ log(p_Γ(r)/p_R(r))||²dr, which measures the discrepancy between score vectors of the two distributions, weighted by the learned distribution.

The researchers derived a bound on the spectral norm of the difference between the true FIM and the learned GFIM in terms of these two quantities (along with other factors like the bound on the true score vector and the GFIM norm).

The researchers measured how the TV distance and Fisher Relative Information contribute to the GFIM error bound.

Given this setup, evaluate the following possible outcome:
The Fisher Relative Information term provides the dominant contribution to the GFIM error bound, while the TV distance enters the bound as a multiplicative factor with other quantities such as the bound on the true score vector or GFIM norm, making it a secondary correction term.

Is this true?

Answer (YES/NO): NO